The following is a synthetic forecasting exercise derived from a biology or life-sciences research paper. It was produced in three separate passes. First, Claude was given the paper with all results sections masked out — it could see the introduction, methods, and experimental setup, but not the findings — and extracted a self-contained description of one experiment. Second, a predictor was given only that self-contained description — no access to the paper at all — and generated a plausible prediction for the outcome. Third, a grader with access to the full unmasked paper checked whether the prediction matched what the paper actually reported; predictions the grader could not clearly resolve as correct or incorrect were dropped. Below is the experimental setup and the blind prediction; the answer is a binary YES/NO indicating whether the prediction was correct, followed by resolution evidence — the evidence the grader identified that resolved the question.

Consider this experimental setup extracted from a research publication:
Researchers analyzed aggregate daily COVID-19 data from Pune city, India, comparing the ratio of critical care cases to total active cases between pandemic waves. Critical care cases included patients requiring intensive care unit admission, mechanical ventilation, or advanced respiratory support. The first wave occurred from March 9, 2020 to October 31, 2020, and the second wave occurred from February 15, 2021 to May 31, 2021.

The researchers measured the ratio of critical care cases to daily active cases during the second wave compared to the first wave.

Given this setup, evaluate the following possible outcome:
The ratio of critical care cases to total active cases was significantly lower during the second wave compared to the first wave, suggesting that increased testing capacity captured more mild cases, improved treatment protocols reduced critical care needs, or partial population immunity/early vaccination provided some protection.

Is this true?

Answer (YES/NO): YES